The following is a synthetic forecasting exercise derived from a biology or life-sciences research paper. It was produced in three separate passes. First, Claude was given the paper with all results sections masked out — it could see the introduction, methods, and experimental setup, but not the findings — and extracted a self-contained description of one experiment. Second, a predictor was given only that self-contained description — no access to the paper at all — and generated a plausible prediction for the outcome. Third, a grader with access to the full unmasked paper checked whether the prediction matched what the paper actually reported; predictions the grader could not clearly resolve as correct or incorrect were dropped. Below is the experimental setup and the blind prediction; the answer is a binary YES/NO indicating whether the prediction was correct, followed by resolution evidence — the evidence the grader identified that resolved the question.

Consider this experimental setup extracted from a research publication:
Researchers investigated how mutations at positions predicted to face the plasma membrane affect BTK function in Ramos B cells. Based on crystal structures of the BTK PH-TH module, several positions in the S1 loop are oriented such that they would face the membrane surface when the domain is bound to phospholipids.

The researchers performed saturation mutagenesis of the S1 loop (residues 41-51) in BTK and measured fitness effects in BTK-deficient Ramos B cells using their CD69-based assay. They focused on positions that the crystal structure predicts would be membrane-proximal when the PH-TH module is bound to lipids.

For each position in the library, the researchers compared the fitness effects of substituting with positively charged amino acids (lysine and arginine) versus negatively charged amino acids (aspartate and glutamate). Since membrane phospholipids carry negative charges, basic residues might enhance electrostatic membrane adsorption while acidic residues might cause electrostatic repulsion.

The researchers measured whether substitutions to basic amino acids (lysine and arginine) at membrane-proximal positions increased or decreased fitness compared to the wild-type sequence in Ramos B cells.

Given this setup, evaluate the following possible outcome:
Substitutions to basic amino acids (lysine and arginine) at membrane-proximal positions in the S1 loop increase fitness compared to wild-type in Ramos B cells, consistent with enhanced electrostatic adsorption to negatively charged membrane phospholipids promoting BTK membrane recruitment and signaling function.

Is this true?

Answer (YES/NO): YES